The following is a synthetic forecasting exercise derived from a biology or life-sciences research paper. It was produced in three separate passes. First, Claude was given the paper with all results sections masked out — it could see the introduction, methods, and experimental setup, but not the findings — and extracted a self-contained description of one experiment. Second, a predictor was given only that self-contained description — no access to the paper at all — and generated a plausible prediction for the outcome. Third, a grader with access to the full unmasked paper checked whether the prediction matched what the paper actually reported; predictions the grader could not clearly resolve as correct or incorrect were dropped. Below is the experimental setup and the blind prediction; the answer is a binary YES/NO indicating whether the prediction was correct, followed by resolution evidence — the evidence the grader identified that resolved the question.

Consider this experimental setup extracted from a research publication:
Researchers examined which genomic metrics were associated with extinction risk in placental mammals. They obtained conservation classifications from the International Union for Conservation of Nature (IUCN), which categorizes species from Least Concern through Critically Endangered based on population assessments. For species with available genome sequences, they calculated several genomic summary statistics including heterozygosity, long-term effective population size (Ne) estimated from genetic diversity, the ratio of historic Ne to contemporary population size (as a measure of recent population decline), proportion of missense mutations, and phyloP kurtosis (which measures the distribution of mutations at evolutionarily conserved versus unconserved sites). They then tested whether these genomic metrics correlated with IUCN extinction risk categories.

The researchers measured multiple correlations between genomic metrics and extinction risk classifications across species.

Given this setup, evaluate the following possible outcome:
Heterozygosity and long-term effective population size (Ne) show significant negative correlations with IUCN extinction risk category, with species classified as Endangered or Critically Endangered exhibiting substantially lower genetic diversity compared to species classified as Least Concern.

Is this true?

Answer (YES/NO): YES